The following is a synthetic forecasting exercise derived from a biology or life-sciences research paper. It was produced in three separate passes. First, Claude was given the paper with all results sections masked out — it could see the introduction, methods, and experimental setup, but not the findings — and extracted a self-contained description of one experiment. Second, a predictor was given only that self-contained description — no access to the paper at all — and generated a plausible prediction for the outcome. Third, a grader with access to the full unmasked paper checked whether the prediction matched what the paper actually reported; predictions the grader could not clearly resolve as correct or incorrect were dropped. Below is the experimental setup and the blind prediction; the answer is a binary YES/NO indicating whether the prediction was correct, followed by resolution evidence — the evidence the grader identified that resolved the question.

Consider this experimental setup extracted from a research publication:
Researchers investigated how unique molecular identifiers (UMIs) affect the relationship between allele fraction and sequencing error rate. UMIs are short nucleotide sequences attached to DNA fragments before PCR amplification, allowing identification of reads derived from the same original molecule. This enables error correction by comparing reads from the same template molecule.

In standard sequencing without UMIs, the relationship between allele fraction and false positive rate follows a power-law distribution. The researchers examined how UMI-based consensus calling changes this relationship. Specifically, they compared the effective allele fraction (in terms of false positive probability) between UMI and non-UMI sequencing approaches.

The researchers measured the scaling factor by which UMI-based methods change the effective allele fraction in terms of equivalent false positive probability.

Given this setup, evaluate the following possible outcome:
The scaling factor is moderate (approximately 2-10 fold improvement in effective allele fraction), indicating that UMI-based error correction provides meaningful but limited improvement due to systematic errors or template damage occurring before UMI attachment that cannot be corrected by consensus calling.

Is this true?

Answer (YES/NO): NO